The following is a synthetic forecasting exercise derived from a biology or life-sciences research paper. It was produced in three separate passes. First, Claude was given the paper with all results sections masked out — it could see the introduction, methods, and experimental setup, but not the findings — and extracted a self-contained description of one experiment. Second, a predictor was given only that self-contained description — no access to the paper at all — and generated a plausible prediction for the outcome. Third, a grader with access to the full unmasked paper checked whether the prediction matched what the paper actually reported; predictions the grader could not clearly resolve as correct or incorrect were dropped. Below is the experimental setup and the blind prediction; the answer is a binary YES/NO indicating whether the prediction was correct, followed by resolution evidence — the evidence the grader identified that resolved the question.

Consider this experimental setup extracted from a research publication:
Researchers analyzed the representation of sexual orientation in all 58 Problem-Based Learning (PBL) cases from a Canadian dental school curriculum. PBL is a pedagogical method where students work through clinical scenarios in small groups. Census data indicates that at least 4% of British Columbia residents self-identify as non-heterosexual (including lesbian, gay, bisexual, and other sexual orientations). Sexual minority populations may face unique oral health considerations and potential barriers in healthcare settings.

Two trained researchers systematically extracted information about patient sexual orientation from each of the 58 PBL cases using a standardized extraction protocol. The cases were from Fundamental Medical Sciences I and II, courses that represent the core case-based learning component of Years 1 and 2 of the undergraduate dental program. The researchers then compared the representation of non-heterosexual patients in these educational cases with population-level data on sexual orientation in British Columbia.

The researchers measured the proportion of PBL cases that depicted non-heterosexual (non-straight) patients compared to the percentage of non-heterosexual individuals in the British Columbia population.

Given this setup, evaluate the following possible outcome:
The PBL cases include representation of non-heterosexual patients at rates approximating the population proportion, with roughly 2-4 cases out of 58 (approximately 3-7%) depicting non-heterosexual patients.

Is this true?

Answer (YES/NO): NO